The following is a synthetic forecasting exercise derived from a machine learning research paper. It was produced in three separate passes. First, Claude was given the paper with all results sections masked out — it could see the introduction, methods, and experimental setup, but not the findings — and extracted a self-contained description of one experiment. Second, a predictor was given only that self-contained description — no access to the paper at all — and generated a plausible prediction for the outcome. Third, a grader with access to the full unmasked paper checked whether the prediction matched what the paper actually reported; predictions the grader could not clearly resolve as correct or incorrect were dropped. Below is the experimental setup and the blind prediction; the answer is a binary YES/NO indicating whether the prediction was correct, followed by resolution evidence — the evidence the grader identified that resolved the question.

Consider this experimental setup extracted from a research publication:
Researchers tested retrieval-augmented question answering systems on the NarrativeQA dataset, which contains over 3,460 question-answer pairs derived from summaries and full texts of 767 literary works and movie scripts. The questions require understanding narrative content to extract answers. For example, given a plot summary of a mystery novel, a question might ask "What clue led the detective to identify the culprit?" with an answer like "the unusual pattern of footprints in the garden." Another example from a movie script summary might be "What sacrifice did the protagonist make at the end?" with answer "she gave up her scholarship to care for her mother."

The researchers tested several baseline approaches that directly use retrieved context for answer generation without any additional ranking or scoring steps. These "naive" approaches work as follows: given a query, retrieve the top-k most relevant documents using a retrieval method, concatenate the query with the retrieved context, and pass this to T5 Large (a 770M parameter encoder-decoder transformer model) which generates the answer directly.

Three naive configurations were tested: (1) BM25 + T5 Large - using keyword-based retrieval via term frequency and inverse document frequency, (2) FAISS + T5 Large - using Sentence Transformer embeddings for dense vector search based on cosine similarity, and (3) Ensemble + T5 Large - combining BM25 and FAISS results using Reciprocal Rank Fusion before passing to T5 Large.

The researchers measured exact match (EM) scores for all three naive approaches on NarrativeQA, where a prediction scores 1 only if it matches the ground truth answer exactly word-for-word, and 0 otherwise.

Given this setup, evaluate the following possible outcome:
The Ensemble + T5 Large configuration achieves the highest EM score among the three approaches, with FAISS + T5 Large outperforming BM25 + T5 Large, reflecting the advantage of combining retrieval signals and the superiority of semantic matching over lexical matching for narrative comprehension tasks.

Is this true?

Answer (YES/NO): NO